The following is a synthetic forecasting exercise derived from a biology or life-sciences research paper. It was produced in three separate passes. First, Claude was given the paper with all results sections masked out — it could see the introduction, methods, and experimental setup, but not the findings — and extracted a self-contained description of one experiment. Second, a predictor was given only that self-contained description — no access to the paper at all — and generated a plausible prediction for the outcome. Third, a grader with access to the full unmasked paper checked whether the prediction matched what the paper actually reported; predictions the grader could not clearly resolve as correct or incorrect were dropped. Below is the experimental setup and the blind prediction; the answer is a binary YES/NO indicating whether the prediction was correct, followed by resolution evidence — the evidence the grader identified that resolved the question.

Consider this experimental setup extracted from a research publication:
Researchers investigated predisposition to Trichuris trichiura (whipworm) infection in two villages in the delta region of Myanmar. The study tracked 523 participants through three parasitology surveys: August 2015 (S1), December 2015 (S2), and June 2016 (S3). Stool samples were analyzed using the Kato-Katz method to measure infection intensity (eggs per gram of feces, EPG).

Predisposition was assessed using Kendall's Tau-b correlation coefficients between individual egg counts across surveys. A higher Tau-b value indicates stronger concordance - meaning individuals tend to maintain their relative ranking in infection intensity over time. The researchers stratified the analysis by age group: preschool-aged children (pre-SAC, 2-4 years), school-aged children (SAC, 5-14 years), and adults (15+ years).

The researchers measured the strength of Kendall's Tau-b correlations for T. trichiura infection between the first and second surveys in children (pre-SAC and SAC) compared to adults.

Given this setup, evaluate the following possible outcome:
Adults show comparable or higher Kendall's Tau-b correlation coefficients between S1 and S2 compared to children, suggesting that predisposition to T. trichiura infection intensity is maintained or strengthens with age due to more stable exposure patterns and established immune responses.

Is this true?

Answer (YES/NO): NO